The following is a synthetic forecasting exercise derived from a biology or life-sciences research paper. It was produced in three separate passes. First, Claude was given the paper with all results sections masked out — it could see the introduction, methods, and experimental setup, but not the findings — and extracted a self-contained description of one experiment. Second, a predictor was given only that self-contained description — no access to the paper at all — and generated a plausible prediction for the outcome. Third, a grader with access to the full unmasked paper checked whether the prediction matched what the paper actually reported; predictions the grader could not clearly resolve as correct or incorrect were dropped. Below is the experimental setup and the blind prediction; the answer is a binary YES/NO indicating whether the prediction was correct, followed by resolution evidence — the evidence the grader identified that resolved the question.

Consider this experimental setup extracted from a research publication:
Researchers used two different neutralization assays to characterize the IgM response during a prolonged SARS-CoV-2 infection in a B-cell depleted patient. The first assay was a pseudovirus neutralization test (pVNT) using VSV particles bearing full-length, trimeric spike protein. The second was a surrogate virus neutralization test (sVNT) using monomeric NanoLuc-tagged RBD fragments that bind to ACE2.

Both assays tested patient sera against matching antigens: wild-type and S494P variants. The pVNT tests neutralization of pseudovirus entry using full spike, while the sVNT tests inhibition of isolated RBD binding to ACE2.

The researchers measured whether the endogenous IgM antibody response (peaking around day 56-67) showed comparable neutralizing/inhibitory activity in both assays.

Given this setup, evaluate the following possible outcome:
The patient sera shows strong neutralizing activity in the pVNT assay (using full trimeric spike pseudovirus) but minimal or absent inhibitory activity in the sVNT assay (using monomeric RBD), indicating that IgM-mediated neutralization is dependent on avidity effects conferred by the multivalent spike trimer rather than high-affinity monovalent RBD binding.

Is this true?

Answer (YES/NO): YES